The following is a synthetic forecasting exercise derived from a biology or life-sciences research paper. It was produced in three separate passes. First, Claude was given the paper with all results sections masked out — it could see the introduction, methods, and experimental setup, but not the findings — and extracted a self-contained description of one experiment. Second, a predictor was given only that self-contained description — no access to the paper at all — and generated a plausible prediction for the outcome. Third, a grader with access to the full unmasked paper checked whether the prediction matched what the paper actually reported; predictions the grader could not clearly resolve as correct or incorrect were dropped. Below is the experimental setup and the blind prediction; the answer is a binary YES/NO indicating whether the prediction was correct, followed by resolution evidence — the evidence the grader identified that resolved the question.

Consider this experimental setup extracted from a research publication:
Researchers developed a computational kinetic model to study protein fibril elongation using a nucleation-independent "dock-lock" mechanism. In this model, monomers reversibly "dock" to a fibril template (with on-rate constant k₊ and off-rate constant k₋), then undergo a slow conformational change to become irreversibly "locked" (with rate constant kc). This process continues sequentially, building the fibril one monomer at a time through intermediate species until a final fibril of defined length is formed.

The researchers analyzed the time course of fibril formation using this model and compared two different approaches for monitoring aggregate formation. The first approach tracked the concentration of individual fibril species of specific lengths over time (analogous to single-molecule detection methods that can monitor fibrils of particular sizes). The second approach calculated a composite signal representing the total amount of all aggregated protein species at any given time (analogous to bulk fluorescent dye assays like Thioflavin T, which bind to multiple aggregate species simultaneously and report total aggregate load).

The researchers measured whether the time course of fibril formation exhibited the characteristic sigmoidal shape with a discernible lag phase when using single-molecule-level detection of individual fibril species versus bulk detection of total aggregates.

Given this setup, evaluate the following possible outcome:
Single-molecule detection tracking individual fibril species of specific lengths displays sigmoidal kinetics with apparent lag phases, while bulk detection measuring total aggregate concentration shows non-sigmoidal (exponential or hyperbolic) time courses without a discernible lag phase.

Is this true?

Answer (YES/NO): YES